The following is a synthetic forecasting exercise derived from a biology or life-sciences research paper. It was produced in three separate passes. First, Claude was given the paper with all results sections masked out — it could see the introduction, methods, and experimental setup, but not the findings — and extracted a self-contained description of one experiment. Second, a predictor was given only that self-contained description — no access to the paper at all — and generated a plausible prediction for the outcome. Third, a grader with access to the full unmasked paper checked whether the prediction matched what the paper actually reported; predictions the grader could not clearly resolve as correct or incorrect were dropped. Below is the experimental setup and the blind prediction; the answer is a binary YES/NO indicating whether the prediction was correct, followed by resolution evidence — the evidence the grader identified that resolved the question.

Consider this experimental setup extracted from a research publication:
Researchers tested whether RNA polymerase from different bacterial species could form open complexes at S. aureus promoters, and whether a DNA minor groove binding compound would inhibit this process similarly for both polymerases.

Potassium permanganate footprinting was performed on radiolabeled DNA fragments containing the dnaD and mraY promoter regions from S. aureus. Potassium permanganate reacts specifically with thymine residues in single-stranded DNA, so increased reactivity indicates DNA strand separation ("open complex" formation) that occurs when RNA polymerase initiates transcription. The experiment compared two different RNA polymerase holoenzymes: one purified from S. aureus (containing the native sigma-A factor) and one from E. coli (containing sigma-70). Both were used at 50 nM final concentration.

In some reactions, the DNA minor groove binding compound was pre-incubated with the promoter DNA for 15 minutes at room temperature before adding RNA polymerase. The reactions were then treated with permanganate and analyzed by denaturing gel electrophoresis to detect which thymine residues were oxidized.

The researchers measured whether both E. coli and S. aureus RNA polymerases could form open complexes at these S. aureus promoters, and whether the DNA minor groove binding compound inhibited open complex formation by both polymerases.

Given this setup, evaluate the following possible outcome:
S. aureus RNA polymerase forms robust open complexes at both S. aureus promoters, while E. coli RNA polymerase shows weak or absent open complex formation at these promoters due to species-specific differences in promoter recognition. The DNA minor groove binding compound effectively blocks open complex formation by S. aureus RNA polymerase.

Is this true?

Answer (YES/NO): NO